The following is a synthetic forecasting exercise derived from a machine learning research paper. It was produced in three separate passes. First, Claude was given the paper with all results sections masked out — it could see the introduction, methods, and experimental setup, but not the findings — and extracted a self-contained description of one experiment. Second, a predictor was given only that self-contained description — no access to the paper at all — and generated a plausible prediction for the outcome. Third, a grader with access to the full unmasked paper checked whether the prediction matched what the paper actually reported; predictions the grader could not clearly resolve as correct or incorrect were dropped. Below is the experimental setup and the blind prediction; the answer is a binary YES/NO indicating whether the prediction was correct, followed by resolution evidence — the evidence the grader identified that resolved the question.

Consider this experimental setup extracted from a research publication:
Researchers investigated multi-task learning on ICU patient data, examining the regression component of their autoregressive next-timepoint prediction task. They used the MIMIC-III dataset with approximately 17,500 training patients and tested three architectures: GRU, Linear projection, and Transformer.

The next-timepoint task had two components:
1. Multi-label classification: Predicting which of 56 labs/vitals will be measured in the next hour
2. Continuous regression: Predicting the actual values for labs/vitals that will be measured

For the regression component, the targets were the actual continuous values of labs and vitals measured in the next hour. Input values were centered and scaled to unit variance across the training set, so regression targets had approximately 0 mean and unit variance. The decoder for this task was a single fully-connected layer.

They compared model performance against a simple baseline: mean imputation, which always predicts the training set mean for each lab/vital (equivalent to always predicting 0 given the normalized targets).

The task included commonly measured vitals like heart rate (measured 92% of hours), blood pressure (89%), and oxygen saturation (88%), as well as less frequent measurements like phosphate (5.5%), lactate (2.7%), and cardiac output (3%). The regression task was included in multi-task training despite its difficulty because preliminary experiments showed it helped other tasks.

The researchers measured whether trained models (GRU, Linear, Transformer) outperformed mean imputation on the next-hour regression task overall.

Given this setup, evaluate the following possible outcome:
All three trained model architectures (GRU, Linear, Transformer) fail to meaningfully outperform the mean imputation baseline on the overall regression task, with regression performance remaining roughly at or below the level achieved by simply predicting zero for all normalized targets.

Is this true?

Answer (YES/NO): YES